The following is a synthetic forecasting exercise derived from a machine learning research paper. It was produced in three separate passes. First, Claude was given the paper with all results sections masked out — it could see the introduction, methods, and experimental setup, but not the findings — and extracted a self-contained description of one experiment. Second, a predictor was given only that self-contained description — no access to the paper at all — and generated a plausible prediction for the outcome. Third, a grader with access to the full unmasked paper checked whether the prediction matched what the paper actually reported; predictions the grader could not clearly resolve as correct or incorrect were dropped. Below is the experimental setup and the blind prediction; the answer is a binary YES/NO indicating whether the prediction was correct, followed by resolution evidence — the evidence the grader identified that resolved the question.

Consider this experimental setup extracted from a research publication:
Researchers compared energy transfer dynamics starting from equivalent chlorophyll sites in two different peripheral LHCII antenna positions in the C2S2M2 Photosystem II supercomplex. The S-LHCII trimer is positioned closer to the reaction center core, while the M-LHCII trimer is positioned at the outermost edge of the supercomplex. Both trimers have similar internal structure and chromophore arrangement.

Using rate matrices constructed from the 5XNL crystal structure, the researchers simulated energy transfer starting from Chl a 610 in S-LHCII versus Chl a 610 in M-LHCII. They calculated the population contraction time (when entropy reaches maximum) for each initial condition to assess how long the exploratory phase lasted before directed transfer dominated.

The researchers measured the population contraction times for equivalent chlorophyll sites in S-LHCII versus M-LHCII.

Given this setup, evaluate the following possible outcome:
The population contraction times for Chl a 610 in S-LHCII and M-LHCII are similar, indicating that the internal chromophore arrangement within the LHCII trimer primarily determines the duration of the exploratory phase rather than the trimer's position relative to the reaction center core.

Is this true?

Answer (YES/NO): NO